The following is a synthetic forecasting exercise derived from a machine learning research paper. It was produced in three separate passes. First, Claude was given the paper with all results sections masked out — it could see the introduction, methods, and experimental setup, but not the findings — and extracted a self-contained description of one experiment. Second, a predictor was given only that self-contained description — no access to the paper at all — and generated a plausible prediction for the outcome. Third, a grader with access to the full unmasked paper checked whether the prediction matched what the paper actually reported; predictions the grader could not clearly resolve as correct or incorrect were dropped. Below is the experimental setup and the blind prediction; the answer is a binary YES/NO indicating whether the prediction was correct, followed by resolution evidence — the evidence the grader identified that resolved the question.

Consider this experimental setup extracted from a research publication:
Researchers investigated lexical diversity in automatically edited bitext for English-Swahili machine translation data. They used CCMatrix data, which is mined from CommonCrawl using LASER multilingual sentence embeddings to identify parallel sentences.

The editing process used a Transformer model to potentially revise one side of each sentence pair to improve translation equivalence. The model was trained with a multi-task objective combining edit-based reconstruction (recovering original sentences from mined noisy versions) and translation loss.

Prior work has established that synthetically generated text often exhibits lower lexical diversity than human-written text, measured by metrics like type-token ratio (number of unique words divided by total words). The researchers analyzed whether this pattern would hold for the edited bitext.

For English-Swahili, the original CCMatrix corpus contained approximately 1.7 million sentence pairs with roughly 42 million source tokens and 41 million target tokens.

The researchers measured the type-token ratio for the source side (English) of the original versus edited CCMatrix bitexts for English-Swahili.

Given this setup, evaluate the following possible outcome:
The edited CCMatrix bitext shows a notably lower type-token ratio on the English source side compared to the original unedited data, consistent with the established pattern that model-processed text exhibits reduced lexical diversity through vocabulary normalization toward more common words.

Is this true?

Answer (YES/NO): YES